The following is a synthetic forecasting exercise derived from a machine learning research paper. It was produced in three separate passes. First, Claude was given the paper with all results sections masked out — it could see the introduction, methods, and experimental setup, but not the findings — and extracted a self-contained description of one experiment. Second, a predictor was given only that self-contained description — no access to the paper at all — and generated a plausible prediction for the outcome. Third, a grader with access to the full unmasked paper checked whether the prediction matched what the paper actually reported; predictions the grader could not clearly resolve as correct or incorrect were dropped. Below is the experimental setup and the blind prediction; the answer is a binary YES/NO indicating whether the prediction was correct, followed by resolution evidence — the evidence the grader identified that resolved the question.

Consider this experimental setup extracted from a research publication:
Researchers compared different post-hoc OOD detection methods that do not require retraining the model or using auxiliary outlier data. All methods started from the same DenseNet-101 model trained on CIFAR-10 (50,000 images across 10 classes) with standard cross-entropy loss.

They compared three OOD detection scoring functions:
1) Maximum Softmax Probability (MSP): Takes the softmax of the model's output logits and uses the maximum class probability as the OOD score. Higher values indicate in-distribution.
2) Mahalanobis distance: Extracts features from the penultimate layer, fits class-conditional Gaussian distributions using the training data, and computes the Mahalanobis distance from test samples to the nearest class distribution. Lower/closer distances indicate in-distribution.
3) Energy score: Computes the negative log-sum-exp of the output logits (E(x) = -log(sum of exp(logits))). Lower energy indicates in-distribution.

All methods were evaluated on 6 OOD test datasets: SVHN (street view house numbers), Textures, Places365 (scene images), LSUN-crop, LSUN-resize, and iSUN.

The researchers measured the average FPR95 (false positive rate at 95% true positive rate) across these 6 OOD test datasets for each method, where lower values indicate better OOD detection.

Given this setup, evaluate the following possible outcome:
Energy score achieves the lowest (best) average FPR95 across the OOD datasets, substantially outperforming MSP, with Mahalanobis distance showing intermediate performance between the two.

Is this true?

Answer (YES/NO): YES